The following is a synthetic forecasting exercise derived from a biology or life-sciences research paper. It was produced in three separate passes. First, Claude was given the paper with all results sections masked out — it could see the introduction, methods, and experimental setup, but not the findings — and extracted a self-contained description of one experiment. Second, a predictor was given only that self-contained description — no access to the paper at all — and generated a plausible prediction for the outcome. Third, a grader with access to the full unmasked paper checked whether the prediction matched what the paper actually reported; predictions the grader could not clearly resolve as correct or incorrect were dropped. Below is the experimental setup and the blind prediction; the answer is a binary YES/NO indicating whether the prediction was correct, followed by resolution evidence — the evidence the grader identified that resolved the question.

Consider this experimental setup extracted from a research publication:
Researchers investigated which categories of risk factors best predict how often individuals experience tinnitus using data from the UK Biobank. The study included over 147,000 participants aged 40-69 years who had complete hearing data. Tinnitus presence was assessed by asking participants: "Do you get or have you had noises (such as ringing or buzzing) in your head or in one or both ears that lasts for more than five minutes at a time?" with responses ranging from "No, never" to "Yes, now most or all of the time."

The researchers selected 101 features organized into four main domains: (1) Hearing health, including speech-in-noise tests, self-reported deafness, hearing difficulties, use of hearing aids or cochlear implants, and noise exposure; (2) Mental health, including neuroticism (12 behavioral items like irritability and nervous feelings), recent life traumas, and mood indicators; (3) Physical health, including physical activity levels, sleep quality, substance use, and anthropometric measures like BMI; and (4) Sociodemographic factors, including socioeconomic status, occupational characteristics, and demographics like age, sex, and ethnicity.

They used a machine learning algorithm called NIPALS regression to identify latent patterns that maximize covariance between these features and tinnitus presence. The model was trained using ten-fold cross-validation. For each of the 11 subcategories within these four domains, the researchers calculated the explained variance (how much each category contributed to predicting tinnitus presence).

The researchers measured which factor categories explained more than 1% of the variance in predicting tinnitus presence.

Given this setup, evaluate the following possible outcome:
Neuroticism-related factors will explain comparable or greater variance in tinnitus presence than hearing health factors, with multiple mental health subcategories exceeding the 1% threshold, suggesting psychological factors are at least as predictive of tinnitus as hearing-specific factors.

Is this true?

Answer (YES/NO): NO